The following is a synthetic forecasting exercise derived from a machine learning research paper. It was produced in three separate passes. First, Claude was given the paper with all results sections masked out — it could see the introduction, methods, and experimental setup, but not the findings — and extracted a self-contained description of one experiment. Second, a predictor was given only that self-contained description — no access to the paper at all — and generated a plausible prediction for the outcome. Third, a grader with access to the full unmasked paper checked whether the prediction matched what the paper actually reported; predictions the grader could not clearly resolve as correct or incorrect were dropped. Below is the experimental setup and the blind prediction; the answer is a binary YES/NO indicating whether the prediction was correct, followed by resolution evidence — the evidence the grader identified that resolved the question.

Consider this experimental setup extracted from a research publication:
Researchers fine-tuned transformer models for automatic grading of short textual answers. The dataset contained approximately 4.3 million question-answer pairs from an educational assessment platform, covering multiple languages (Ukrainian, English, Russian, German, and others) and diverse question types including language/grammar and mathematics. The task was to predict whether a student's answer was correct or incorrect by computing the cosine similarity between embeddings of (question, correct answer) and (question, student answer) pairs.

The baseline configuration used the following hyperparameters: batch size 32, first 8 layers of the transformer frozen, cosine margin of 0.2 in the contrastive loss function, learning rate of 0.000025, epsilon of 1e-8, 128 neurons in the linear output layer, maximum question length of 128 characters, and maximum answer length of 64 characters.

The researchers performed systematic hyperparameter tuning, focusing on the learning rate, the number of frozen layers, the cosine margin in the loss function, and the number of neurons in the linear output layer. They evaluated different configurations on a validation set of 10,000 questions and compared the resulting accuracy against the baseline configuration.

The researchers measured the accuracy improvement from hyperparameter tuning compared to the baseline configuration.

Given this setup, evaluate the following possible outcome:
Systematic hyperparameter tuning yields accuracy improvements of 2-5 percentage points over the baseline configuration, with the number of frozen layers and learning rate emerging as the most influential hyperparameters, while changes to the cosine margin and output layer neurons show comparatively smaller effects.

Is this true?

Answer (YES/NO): NO